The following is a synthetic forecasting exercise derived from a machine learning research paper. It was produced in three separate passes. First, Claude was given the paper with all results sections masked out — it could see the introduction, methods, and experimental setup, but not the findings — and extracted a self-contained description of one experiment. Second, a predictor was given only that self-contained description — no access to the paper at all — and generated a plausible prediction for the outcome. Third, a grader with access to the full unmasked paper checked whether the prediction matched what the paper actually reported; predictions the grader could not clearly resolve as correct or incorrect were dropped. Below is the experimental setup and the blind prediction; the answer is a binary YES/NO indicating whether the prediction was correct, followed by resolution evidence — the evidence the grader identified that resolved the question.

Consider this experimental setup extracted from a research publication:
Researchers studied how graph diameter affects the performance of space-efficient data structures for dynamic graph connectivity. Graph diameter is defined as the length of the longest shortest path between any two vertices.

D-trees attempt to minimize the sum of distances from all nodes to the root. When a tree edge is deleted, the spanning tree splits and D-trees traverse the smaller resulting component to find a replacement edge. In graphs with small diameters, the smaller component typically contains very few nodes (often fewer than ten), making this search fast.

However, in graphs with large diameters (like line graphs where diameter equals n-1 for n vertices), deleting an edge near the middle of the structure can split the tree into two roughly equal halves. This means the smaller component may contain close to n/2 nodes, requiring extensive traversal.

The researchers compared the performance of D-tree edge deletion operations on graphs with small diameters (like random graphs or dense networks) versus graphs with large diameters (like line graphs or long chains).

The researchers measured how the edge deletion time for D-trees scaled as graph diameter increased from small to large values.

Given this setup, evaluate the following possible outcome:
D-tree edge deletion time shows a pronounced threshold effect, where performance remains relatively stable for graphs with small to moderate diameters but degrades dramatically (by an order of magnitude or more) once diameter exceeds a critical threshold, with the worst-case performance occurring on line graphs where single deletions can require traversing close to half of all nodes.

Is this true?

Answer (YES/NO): NO